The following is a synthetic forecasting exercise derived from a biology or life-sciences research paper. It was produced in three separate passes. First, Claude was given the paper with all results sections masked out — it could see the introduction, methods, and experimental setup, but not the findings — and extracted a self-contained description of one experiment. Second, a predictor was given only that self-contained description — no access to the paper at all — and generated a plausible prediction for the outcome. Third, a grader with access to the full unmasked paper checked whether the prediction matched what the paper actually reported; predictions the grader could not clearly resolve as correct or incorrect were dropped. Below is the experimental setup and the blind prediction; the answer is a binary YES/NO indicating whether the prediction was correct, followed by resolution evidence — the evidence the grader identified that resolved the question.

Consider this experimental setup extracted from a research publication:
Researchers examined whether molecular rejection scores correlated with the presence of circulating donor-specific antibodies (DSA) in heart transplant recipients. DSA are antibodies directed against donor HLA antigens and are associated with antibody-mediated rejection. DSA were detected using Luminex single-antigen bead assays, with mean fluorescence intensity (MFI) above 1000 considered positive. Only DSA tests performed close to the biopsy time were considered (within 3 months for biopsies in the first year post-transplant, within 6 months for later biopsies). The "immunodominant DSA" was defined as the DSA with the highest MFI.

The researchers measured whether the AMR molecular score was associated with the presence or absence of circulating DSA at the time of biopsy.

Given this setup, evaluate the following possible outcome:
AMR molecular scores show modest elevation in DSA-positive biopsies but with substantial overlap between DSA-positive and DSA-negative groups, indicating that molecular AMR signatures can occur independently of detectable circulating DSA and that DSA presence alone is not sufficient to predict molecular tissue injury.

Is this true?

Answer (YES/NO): NO